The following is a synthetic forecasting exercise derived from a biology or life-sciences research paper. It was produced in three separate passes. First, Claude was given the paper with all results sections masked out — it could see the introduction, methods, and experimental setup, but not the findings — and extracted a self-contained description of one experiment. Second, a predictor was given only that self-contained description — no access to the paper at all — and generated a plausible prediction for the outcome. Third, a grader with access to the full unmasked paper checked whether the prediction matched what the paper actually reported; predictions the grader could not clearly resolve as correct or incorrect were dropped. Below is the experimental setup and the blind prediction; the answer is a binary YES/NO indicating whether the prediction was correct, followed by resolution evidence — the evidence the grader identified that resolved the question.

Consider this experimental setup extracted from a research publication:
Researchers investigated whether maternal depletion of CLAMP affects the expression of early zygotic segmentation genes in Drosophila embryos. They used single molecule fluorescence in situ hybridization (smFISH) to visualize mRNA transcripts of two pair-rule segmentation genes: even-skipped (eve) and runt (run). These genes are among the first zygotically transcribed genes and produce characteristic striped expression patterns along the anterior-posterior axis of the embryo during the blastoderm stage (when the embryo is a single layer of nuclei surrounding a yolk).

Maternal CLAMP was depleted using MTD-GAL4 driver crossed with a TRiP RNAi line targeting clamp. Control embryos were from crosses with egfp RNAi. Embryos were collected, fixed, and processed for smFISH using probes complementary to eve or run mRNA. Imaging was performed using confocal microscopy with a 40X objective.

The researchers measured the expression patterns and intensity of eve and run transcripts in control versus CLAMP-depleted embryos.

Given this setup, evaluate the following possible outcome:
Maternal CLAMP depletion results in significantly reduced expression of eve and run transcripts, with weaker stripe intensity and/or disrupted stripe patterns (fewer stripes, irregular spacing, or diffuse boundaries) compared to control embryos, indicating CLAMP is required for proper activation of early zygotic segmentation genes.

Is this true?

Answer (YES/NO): YES